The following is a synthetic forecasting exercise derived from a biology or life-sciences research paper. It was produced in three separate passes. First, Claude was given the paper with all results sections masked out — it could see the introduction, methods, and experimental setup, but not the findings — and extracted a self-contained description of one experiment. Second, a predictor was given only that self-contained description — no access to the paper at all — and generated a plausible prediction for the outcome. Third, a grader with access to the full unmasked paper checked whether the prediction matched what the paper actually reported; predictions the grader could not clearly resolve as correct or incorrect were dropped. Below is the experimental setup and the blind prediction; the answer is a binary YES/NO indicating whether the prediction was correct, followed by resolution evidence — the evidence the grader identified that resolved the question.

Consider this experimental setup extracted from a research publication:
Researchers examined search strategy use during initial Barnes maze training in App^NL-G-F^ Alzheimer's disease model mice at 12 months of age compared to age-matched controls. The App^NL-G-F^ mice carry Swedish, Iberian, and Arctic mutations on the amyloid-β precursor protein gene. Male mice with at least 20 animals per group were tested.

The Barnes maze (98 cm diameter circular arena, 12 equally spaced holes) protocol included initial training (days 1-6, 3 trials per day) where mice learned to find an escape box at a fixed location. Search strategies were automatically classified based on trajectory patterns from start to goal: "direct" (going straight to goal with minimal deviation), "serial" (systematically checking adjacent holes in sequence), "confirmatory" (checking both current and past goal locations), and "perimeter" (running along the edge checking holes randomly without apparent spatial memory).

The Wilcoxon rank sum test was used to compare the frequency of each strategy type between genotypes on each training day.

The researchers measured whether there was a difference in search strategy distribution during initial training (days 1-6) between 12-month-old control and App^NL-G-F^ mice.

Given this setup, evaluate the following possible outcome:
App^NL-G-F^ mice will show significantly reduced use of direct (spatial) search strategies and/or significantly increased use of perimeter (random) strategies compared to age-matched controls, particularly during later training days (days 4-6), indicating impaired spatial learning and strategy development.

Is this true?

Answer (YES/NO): NO